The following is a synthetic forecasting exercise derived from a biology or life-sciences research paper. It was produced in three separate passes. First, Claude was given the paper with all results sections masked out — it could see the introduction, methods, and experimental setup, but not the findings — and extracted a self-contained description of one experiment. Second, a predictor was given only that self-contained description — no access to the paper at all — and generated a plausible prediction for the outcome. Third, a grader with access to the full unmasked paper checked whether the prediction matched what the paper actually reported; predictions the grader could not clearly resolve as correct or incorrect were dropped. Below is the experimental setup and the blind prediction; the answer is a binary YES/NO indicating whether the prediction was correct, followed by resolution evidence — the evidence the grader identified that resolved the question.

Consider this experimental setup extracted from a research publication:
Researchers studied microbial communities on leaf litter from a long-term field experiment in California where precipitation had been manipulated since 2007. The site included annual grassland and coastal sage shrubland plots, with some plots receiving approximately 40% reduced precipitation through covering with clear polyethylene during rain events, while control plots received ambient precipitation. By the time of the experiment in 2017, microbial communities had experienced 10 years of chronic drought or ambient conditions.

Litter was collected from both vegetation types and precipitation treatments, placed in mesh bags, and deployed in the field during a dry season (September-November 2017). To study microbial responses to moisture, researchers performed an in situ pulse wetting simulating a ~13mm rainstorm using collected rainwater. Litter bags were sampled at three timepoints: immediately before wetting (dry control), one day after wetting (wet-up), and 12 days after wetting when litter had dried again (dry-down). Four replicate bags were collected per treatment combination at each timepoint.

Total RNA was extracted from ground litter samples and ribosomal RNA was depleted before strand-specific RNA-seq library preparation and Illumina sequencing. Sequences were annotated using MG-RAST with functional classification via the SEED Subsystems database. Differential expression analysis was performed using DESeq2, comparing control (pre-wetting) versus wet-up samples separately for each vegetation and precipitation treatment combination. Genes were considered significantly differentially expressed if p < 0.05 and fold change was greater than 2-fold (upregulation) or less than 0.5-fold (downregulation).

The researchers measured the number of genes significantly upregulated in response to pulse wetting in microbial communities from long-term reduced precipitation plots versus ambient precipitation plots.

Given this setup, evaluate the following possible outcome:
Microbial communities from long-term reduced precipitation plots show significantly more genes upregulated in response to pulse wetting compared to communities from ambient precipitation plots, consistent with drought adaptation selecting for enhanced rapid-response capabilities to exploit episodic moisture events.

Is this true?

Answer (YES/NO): NO